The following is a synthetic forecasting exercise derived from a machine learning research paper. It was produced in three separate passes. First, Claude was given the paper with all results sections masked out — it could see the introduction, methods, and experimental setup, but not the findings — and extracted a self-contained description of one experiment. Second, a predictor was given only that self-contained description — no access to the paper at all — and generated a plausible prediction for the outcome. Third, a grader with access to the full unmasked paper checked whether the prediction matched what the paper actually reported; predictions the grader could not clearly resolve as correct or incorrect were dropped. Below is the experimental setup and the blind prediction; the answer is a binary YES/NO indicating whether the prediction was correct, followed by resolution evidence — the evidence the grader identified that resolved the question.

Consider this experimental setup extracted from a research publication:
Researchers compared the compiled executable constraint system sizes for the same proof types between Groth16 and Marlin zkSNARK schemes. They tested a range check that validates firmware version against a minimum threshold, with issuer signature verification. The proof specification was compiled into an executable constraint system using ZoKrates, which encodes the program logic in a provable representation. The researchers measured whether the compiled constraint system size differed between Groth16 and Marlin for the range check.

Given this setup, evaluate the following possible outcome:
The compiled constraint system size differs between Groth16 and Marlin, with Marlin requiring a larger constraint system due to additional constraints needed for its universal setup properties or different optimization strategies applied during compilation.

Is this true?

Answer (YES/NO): YES